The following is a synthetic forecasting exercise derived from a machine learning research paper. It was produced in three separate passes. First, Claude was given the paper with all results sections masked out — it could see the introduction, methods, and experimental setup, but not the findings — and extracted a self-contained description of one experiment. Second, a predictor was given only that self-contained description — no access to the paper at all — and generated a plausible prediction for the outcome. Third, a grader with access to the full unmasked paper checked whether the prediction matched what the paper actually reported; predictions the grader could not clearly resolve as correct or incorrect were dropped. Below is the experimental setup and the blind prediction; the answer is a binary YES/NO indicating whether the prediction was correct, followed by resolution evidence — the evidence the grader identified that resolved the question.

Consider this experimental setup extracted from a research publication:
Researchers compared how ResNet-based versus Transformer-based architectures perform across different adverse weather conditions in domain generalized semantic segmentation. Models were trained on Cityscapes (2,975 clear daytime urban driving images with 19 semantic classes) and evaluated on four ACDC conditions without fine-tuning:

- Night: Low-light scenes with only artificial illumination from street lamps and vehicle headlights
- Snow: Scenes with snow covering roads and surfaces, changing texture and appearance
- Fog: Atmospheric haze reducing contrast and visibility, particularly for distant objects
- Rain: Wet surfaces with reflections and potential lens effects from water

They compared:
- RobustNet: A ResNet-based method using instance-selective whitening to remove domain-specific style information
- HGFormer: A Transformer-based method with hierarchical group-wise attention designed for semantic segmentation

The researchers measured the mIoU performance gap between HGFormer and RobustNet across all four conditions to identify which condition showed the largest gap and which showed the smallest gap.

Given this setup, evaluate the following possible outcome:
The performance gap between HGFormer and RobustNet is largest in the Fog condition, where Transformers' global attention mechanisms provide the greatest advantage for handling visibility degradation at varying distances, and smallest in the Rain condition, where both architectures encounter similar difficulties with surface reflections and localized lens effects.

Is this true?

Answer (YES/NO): NO